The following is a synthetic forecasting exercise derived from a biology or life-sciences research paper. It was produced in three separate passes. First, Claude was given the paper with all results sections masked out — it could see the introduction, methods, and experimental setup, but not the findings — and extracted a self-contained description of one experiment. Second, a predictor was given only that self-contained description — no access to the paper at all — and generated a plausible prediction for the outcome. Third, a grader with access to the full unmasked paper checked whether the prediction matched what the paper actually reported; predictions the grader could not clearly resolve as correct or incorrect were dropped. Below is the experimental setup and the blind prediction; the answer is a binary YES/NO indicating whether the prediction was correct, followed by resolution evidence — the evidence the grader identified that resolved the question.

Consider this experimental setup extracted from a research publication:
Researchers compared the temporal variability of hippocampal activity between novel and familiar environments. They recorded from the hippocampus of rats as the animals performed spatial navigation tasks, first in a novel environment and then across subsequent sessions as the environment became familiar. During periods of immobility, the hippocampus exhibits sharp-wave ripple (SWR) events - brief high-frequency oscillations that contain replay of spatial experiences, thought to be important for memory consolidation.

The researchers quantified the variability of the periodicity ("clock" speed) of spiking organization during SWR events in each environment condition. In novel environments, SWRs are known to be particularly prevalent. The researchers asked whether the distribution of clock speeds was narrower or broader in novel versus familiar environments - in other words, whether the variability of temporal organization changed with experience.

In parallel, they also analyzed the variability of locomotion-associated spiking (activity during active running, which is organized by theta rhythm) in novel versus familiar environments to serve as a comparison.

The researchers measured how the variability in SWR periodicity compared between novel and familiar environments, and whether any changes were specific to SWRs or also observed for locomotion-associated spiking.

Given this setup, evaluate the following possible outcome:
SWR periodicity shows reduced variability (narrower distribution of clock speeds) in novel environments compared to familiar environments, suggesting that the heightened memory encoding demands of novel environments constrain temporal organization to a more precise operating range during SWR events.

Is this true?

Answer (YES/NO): YES